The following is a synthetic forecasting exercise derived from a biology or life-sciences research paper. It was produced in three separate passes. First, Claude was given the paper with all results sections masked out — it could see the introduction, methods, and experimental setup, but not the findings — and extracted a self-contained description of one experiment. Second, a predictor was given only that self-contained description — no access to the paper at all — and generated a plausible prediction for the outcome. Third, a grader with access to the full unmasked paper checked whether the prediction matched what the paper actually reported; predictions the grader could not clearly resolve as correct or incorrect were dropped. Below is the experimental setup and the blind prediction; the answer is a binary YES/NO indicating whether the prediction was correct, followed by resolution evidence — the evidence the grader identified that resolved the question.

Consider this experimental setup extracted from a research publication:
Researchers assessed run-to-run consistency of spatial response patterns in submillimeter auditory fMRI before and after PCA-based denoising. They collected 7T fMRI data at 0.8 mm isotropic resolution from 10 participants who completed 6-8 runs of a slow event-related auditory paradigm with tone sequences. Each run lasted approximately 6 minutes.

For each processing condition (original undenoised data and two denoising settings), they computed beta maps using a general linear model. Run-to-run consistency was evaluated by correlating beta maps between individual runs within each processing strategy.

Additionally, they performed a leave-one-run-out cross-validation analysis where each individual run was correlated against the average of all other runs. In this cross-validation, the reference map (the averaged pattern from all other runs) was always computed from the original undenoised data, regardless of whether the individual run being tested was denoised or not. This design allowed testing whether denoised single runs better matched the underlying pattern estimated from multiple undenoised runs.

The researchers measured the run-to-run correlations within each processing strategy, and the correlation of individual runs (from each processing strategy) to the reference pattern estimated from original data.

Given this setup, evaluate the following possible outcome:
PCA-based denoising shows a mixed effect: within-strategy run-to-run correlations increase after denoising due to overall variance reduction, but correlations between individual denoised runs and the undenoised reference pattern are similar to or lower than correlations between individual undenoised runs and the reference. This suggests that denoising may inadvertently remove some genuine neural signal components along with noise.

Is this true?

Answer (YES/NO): NO